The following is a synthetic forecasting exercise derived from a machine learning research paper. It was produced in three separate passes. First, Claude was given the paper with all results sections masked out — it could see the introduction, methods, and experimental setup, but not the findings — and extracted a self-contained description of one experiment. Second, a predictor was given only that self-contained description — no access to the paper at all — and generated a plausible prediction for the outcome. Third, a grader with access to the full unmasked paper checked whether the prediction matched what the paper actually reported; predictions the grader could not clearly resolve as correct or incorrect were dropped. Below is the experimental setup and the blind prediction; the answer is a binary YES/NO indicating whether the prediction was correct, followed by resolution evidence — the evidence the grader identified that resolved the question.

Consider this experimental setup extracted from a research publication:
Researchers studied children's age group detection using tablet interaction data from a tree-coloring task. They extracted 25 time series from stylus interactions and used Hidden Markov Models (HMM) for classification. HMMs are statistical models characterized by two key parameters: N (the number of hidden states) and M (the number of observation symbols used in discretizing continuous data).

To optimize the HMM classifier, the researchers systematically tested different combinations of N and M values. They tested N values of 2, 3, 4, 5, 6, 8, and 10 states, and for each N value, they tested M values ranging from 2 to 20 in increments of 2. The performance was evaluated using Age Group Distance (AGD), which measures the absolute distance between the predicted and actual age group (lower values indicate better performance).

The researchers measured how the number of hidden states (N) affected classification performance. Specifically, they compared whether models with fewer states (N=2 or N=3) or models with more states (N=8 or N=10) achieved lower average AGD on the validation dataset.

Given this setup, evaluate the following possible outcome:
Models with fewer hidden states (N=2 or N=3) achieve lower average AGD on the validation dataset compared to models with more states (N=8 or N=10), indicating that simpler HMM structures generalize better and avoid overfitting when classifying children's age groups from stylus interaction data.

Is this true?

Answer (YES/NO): NO